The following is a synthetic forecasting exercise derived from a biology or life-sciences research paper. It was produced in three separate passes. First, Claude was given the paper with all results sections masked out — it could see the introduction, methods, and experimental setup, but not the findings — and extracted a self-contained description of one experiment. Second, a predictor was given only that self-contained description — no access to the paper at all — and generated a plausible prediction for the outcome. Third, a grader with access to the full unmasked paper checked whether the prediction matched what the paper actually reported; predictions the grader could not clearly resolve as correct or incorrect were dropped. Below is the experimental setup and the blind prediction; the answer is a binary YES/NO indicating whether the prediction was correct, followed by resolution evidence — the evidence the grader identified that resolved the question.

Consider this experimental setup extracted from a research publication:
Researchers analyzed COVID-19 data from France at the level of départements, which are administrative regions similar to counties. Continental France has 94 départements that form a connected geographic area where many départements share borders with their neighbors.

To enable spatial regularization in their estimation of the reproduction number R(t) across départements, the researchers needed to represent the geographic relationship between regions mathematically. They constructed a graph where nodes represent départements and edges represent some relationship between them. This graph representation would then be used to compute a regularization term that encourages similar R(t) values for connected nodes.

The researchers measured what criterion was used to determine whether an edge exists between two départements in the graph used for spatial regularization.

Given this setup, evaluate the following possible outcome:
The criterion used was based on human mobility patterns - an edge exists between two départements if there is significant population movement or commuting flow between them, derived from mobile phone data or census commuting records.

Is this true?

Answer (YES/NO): NO